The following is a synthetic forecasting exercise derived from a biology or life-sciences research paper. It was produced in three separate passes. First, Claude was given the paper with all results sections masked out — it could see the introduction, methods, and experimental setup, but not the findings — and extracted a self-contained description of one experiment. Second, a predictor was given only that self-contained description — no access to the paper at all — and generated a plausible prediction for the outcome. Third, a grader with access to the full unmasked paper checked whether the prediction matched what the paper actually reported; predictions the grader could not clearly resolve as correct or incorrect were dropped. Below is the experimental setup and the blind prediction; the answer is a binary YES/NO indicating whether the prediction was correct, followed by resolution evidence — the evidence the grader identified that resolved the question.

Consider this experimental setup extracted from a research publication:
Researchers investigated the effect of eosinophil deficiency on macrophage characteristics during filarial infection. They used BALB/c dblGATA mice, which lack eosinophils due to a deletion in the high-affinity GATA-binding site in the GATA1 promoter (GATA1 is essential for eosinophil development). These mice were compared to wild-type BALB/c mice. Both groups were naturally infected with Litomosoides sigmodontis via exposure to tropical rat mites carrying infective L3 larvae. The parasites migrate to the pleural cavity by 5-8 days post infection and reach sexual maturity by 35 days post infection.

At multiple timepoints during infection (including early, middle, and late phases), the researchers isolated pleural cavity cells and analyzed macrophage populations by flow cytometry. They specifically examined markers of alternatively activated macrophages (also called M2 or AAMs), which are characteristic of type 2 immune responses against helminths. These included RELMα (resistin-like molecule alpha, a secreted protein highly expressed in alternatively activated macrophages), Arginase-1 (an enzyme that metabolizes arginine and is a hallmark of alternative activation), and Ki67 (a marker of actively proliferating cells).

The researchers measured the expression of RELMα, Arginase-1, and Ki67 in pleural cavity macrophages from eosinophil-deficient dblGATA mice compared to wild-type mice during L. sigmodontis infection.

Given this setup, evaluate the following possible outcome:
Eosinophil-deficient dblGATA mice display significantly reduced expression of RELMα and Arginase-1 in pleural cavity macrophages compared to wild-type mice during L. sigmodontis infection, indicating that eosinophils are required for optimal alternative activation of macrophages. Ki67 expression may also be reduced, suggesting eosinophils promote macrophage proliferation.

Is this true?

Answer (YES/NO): NO